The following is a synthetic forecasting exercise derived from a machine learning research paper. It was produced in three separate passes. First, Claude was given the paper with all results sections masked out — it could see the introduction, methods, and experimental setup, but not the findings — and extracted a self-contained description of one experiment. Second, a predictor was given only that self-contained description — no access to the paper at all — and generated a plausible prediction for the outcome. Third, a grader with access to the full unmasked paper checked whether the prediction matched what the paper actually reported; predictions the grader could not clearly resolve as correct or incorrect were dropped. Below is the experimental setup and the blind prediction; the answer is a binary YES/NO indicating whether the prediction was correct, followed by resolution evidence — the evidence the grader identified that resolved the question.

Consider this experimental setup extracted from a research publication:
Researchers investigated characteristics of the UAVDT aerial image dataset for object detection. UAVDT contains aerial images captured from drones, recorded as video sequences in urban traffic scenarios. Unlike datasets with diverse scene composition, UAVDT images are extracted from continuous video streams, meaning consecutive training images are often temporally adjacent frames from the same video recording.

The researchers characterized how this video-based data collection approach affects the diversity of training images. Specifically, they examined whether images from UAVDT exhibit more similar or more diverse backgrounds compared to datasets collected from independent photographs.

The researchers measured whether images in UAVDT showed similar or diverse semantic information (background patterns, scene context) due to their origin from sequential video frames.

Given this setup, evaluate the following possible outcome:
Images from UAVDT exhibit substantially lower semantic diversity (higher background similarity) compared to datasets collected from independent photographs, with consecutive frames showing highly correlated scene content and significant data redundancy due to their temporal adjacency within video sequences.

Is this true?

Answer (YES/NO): YES